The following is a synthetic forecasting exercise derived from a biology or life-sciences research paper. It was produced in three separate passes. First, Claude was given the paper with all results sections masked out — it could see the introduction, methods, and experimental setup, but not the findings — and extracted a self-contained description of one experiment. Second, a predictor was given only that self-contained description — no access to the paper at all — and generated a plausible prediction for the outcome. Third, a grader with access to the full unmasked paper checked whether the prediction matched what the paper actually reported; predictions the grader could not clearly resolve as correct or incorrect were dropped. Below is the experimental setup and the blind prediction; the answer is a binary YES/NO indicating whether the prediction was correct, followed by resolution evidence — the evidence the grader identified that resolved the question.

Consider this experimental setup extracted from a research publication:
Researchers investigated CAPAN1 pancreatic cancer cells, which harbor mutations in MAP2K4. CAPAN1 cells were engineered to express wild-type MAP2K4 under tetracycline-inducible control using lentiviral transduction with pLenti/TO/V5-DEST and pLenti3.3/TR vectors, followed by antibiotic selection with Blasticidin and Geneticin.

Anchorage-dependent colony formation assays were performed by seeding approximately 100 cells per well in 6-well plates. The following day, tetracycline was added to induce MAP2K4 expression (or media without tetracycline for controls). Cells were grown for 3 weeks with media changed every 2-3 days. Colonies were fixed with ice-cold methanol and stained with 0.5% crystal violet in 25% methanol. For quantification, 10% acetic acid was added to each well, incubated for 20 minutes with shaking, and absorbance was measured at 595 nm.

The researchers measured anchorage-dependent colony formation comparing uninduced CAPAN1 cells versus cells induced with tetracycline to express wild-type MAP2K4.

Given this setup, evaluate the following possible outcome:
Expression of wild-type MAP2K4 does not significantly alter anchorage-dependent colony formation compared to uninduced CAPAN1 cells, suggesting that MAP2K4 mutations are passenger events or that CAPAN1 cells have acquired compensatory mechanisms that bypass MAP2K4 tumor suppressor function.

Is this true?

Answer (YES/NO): NO